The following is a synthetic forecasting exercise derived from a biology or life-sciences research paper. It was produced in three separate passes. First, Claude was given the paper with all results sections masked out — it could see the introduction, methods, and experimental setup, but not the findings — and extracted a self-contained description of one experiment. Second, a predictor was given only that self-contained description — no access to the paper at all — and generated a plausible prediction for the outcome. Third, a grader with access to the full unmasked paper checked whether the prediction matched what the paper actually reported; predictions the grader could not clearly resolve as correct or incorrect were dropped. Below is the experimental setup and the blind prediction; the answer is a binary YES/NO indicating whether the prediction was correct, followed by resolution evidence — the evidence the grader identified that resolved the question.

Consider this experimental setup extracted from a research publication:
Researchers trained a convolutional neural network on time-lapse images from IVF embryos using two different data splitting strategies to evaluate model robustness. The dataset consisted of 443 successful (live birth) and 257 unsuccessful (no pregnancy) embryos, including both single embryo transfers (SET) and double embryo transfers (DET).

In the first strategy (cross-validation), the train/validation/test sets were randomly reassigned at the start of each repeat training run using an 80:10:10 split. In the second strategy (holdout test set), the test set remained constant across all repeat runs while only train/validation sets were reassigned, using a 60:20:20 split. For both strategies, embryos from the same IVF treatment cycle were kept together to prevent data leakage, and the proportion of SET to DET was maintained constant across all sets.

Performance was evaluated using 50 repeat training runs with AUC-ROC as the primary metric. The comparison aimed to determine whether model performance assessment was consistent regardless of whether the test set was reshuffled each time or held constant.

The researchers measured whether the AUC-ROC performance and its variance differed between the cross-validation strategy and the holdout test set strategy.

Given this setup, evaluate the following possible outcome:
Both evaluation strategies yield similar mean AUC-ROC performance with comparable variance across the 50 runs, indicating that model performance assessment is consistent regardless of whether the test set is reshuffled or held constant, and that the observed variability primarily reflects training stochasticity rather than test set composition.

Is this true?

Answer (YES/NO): NO